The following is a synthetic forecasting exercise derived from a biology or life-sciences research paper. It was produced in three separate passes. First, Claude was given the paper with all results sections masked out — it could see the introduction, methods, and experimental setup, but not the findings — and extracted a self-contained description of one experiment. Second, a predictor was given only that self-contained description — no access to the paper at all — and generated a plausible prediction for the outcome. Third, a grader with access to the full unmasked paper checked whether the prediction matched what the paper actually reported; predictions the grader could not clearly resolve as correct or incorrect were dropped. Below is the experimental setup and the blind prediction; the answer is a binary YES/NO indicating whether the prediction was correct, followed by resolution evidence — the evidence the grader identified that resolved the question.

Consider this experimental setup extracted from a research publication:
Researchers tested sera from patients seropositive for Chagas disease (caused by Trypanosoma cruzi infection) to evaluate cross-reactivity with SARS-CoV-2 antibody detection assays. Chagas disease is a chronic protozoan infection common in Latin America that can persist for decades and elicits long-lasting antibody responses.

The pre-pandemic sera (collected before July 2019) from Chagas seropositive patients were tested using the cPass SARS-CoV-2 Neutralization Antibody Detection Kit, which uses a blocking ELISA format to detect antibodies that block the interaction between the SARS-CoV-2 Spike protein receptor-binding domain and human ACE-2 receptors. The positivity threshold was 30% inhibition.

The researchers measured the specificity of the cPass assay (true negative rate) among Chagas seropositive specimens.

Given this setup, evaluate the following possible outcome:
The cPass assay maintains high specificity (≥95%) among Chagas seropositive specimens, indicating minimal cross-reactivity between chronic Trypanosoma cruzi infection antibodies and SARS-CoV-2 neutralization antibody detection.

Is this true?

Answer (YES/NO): YES